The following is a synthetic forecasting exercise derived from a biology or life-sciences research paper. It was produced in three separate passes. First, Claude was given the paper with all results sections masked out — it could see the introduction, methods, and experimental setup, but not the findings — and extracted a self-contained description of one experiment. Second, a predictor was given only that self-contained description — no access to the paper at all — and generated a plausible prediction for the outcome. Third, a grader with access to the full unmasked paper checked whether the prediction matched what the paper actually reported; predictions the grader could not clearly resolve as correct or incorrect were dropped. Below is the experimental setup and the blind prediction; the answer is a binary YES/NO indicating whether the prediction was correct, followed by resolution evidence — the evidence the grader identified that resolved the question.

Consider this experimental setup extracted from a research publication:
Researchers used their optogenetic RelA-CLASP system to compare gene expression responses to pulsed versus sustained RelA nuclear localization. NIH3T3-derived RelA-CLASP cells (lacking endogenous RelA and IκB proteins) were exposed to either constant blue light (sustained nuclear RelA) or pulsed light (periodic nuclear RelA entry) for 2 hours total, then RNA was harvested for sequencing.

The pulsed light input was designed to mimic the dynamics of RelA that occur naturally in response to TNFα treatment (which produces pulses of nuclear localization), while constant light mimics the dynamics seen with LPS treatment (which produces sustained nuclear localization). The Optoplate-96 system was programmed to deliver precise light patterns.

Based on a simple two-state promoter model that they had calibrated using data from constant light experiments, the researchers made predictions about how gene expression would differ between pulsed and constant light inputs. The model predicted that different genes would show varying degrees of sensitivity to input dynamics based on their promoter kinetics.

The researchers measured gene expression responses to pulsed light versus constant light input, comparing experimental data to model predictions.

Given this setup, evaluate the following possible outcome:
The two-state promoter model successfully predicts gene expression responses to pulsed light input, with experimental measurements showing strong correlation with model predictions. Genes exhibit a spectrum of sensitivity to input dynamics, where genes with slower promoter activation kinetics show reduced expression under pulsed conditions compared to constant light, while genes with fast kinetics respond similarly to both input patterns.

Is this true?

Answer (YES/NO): NO